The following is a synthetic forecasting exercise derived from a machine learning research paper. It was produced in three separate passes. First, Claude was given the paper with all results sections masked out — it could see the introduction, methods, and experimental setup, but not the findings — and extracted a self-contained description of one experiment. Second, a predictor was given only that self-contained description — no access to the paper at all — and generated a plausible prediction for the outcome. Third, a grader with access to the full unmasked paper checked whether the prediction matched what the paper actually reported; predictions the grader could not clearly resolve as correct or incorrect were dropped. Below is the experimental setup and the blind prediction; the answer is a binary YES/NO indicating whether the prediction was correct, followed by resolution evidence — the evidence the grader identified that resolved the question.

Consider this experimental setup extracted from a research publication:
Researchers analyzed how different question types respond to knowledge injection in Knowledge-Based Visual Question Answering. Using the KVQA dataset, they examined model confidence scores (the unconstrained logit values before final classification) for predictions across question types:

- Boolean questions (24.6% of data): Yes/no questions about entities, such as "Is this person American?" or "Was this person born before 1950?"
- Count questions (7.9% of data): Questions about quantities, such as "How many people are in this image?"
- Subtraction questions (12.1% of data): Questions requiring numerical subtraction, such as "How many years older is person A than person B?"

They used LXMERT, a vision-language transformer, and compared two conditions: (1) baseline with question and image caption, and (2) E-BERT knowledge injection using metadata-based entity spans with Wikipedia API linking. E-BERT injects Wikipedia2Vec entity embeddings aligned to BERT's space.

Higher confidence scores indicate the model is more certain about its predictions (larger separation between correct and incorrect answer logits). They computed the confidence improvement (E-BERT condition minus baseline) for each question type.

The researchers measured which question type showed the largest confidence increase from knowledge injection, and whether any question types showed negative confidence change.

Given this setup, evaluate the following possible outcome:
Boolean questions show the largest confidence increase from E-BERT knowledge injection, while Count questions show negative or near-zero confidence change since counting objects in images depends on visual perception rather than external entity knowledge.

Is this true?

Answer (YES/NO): NO